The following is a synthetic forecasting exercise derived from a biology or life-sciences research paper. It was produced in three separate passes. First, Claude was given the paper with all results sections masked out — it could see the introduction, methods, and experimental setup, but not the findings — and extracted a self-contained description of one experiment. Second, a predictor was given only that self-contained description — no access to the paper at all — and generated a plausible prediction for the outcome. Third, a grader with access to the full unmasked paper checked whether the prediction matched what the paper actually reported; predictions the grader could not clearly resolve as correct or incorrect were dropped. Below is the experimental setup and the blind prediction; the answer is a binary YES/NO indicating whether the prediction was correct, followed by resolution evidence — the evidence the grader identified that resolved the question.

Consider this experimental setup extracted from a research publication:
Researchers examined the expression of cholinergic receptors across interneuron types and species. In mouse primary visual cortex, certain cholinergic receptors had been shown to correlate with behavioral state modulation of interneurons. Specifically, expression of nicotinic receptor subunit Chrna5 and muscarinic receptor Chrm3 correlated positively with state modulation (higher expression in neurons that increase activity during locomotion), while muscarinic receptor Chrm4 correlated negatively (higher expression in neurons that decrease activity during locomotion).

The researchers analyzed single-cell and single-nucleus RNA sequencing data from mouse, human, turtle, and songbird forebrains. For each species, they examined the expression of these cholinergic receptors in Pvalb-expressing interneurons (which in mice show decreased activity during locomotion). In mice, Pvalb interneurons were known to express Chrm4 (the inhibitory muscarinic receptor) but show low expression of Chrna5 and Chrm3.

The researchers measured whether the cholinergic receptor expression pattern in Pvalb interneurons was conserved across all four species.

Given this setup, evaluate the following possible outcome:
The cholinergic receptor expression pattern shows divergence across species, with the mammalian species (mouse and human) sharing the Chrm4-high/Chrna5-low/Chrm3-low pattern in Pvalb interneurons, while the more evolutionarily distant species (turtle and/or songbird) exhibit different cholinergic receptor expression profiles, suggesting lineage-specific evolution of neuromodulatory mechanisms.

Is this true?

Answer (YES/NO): NO